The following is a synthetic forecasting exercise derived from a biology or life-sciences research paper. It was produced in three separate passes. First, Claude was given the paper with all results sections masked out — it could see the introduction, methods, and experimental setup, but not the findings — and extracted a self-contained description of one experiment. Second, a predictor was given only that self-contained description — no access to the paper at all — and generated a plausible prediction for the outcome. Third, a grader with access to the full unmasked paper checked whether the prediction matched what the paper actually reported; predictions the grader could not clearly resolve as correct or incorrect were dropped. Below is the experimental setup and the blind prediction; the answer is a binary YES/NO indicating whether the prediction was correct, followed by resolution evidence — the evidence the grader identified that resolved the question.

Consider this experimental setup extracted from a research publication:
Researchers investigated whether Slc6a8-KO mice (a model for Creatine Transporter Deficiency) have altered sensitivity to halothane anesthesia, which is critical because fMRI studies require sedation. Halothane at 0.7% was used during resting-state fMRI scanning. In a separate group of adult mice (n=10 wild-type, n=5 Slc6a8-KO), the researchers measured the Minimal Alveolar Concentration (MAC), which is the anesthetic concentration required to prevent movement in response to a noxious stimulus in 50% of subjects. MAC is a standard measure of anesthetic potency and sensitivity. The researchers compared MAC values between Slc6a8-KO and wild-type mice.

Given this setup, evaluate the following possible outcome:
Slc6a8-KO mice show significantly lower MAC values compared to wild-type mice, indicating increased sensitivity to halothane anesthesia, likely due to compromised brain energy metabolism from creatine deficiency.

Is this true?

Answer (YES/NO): NO